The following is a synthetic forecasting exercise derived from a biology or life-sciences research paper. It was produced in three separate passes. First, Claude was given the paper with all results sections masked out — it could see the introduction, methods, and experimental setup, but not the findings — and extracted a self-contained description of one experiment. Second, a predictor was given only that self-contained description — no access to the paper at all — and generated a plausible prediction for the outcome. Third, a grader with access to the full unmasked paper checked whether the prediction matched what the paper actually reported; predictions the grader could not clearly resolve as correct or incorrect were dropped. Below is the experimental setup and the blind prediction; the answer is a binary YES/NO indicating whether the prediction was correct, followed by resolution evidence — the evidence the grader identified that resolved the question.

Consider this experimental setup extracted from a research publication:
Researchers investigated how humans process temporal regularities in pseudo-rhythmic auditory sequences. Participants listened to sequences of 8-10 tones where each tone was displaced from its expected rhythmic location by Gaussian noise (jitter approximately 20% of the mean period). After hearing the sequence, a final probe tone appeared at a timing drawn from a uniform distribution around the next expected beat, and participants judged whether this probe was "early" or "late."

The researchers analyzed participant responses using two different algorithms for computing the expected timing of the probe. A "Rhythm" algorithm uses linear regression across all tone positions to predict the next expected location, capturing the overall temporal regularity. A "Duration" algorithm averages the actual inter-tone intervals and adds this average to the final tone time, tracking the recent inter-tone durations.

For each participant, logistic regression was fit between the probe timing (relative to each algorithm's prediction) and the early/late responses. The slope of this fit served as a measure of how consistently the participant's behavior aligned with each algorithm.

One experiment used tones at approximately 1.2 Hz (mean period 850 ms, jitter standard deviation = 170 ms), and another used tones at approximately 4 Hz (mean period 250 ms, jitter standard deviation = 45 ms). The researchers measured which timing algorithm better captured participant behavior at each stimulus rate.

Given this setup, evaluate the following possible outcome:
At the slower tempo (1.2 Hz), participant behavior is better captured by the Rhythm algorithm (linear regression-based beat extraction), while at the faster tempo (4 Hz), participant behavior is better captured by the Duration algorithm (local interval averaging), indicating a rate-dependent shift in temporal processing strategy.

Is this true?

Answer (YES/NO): NO